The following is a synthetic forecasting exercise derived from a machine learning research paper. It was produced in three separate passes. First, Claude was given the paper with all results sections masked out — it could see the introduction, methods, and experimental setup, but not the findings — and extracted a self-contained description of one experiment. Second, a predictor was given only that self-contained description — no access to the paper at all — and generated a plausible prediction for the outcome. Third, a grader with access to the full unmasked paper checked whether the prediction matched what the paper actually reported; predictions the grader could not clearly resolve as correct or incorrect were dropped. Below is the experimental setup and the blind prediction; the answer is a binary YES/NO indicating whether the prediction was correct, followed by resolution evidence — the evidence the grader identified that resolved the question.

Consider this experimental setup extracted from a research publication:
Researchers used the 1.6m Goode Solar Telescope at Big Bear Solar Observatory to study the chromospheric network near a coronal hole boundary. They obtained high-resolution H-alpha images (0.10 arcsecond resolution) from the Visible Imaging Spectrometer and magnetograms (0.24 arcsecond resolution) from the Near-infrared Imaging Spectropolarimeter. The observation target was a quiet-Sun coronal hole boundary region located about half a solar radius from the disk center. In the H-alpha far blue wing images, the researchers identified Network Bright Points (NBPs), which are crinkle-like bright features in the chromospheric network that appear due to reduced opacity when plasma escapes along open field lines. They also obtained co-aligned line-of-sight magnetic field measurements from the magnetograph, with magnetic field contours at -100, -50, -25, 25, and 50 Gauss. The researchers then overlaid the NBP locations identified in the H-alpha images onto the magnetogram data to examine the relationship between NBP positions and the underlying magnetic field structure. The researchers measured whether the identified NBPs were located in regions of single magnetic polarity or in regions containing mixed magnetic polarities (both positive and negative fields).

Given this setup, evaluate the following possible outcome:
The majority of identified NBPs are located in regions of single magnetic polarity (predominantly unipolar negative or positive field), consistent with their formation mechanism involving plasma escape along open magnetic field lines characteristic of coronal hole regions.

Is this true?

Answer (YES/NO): YES